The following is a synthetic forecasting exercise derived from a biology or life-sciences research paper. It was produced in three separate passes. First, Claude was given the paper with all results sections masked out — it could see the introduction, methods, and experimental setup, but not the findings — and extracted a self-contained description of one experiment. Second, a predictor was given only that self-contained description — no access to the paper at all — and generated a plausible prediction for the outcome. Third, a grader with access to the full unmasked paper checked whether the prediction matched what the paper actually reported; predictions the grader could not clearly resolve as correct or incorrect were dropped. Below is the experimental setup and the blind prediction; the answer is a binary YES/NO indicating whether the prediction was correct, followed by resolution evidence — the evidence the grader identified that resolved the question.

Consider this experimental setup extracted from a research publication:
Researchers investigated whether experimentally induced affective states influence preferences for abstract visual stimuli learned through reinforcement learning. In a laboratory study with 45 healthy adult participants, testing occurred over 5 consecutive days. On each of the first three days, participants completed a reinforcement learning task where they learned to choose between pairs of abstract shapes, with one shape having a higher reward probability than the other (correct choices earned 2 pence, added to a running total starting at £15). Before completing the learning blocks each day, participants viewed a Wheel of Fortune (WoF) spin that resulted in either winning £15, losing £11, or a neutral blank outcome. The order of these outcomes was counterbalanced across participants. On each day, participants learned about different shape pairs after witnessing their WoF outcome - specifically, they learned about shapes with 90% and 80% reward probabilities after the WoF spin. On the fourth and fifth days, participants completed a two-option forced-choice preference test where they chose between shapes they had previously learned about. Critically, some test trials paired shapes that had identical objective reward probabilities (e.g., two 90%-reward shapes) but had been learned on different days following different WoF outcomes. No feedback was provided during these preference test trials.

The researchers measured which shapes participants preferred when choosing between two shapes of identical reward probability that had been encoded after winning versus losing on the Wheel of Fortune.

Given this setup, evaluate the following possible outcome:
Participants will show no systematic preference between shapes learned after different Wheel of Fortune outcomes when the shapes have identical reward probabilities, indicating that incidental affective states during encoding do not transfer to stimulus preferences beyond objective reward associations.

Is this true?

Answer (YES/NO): NO